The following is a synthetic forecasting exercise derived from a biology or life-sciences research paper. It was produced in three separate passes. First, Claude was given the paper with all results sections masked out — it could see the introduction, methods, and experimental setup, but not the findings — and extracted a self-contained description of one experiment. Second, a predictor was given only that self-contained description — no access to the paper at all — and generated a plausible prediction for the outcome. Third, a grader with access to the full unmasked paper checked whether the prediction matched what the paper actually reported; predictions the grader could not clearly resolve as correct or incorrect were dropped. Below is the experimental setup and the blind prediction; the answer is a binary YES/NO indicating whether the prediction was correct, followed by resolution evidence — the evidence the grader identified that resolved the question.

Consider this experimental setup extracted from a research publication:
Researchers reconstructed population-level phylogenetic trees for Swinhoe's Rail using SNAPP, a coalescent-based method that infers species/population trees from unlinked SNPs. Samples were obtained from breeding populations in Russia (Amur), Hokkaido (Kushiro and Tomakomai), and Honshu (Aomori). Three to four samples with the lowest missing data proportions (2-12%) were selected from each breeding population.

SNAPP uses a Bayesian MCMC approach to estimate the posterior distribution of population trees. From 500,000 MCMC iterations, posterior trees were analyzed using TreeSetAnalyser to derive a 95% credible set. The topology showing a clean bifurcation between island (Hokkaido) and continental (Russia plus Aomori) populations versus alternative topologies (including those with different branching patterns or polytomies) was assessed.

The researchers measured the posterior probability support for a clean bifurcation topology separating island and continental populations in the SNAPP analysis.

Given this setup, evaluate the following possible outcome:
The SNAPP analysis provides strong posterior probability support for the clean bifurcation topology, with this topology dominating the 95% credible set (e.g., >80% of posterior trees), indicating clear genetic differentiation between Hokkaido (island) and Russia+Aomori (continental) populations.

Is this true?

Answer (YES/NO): NO